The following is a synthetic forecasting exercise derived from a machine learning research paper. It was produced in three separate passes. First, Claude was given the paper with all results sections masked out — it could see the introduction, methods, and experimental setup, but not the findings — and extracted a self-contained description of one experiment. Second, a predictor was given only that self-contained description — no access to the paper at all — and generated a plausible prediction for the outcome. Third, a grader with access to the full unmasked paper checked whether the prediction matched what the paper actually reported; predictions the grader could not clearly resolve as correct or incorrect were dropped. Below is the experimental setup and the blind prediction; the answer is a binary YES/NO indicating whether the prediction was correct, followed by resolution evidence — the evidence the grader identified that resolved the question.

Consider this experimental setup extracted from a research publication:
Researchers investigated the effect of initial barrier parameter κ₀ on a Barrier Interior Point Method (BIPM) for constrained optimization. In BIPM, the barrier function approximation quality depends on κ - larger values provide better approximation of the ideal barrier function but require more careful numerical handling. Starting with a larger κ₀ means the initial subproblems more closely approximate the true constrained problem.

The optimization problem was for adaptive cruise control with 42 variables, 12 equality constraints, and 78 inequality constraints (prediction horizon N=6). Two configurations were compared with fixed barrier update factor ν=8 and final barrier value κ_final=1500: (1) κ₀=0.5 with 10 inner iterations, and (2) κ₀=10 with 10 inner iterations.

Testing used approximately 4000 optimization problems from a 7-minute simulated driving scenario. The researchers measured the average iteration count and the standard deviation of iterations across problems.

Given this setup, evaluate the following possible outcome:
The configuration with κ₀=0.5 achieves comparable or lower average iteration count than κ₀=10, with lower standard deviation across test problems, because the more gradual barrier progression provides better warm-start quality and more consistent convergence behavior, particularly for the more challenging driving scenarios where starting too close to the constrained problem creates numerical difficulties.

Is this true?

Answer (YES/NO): NO